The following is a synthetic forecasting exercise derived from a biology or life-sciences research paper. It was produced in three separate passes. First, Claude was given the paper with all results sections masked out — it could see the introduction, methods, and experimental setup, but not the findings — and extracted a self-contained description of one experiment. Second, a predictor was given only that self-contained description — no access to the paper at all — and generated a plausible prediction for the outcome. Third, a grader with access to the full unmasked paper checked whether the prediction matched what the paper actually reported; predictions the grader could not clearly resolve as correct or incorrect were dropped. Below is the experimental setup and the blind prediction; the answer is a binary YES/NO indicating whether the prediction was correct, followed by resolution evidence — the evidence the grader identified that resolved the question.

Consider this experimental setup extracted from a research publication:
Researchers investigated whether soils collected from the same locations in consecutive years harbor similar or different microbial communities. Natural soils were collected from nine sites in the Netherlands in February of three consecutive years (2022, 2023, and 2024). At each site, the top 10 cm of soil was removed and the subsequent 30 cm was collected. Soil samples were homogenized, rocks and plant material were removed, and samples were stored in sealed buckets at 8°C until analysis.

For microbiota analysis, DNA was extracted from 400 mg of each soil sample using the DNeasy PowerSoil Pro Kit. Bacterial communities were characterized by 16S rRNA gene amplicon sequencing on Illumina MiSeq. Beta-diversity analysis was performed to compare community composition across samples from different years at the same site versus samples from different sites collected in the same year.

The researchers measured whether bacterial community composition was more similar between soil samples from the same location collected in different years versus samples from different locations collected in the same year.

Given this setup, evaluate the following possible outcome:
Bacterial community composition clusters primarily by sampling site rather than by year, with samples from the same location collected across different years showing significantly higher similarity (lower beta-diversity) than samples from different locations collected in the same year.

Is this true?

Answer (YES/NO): YES